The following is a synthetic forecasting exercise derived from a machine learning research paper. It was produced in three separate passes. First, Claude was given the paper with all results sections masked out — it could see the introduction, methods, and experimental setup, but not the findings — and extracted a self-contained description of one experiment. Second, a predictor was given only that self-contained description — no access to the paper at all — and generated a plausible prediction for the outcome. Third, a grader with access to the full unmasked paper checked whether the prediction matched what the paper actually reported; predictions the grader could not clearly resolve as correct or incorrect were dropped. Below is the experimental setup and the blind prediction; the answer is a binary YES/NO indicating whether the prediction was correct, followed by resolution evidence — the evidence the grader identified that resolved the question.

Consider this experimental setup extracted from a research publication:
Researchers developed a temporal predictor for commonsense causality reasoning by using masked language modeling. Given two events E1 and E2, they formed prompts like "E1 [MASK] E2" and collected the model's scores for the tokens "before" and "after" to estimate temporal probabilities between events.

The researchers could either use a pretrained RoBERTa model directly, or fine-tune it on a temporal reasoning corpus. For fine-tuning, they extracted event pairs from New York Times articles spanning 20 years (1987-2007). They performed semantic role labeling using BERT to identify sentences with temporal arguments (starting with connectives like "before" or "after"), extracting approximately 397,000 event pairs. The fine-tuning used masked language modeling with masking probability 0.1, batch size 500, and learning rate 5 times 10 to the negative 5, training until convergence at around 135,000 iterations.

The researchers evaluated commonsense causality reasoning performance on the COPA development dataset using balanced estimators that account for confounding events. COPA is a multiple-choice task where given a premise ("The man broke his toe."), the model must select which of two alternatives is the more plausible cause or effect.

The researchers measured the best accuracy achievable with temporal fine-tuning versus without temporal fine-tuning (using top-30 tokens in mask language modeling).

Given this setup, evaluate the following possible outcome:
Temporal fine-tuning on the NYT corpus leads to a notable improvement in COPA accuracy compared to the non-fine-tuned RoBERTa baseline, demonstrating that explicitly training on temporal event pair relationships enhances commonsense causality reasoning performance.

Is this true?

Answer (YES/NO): NO